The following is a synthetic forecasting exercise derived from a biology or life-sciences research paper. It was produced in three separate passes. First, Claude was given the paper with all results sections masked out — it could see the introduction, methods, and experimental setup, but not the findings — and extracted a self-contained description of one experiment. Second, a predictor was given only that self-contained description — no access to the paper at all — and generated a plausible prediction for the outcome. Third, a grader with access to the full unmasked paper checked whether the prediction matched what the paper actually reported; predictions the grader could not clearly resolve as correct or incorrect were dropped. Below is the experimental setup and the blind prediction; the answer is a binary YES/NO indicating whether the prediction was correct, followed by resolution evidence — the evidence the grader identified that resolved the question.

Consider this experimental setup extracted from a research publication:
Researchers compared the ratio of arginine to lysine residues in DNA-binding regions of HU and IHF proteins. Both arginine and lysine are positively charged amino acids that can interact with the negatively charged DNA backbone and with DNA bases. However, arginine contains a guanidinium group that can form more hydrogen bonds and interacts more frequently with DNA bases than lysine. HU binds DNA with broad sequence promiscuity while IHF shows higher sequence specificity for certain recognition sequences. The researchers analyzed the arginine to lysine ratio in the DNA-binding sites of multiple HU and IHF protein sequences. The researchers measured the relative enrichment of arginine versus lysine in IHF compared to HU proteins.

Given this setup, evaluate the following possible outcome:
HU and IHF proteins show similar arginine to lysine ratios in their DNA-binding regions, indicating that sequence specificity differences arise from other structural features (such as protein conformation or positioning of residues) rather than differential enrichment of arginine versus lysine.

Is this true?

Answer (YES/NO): NO